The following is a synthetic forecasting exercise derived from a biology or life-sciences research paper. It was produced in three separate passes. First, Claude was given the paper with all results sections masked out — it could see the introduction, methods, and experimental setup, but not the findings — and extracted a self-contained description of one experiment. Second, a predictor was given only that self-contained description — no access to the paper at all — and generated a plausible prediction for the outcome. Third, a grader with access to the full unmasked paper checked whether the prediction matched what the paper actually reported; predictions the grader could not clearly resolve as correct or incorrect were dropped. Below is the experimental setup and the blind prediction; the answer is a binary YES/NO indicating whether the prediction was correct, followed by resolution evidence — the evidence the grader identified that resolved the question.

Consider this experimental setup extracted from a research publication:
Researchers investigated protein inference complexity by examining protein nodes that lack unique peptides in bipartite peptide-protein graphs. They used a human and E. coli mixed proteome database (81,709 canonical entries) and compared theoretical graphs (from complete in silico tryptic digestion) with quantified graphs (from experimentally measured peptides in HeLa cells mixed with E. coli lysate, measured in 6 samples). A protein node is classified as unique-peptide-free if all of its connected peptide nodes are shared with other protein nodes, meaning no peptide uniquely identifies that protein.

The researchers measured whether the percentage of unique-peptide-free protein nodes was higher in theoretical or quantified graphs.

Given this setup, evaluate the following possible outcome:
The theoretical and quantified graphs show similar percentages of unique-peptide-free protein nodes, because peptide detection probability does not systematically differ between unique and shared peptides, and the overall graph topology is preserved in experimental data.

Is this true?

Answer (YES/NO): NO